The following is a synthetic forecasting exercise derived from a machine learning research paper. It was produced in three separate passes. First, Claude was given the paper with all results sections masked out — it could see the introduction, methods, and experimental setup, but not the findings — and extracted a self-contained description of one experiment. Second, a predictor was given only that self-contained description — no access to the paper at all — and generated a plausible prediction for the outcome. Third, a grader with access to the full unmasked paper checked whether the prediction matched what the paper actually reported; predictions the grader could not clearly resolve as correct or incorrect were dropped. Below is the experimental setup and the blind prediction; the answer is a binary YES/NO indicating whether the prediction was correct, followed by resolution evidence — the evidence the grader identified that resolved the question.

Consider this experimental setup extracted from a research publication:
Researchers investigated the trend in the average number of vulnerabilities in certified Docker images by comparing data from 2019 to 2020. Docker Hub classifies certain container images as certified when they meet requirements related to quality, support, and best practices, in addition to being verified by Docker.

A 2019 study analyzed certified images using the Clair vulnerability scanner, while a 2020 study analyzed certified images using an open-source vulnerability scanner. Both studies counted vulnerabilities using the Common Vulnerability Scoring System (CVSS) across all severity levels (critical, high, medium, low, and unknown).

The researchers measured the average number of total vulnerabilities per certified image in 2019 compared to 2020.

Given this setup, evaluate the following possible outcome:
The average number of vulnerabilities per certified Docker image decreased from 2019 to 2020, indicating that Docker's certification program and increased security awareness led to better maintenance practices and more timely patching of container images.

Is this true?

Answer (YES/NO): NO